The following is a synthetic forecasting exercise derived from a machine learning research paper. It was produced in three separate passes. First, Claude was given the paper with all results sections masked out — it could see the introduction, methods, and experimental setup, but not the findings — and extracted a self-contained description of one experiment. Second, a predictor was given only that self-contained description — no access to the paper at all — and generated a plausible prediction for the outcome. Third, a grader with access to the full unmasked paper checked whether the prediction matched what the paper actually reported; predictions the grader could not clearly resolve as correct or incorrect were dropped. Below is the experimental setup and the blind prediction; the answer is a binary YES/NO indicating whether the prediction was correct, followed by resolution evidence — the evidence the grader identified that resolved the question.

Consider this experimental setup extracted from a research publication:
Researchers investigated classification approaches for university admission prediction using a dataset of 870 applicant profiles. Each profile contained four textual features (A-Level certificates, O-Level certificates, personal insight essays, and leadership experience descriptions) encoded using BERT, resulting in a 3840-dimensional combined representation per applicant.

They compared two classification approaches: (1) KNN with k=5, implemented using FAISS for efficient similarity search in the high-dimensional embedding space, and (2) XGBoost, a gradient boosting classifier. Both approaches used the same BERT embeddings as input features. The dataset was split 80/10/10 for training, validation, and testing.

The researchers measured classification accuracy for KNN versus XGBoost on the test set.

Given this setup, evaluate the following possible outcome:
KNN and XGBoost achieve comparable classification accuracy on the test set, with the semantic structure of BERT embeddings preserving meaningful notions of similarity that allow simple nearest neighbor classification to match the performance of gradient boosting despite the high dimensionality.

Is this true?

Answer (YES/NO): NO